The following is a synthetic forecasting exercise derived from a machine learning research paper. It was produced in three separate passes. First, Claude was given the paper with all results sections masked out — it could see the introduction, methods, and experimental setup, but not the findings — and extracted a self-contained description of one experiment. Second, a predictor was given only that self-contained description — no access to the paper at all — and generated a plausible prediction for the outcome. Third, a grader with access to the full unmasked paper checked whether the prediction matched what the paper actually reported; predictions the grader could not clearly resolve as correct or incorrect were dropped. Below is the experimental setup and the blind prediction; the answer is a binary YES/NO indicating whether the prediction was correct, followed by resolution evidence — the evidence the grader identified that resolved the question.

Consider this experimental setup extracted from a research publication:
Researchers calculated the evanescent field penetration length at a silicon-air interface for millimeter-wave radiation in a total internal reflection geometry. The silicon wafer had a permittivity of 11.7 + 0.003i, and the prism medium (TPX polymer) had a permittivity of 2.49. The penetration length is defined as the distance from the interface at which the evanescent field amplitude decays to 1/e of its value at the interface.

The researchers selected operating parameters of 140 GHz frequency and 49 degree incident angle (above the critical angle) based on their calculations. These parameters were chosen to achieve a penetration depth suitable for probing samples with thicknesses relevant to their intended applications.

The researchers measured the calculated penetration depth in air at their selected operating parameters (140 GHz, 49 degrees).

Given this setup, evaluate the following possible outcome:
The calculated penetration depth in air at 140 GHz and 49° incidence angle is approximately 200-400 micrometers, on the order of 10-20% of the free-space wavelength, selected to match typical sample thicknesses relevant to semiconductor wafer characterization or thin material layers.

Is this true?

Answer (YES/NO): NO